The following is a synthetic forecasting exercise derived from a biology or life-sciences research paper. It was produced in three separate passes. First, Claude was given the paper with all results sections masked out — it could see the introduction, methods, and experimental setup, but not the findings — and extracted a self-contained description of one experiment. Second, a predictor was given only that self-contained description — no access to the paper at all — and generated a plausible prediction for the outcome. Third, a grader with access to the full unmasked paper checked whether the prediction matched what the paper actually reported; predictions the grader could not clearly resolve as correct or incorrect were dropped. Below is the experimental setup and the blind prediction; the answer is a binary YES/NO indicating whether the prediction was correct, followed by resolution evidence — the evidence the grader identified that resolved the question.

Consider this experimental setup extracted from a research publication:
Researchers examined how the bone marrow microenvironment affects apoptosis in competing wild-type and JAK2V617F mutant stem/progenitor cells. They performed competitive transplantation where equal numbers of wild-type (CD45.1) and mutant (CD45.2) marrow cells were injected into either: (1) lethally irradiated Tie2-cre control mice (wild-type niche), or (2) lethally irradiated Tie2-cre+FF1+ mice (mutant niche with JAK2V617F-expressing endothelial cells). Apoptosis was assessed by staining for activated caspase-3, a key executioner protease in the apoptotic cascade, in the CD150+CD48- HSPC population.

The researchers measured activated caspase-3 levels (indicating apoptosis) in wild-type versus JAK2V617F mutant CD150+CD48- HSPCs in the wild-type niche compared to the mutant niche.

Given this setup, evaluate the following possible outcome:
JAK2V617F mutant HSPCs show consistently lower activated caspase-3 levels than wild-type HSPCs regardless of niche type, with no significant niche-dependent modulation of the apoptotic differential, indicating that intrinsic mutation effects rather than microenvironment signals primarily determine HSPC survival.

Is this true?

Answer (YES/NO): NO